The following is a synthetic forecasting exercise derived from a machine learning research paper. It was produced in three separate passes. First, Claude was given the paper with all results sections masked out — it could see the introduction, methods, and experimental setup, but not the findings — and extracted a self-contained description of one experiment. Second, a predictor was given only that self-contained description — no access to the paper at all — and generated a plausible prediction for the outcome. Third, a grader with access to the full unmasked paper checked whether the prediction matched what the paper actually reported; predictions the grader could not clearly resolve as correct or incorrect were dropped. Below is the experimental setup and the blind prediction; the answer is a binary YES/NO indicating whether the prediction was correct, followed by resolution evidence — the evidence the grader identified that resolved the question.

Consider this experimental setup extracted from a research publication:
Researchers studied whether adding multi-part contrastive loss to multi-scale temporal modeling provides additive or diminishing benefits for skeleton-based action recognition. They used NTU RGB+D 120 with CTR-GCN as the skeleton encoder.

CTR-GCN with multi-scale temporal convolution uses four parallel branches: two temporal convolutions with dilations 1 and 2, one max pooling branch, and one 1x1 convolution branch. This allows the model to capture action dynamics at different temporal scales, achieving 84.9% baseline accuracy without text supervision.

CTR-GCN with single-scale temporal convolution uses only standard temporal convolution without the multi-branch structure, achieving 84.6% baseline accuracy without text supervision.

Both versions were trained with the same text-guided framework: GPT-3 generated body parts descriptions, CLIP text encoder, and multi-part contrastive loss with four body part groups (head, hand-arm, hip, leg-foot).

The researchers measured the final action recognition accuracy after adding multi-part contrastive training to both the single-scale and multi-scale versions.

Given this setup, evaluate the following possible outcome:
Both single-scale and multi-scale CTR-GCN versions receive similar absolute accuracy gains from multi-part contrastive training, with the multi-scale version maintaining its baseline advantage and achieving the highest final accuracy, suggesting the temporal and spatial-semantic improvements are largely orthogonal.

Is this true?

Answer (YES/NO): NO